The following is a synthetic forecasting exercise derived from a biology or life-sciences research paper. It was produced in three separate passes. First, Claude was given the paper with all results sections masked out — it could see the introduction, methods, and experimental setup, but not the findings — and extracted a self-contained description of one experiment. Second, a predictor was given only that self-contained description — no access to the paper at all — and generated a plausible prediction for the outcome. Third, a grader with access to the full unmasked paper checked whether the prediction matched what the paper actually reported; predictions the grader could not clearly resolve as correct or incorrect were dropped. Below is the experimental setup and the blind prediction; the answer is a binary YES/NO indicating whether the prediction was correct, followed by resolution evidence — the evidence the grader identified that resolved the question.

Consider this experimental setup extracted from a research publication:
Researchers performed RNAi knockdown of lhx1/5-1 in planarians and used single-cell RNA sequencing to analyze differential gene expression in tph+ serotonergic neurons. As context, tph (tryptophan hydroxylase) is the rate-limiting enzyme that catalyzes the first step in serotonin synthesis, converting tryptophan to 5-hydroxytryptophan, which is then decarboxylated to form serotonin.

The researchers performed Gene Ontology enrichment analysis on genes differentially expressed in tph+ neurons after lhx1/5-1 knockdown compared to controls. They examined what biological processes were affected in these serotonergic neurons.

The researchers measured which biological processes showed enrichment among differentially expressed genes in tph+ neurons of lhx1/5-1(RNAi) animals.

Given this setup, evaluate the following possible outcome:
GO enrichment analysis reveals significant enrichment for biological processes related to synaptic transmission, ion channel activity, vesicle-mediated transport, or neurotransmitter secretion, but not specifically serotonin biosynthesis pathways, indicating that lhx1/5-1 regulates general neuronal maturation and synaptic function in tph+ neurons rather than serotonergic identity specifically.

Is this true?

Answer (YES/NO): NO